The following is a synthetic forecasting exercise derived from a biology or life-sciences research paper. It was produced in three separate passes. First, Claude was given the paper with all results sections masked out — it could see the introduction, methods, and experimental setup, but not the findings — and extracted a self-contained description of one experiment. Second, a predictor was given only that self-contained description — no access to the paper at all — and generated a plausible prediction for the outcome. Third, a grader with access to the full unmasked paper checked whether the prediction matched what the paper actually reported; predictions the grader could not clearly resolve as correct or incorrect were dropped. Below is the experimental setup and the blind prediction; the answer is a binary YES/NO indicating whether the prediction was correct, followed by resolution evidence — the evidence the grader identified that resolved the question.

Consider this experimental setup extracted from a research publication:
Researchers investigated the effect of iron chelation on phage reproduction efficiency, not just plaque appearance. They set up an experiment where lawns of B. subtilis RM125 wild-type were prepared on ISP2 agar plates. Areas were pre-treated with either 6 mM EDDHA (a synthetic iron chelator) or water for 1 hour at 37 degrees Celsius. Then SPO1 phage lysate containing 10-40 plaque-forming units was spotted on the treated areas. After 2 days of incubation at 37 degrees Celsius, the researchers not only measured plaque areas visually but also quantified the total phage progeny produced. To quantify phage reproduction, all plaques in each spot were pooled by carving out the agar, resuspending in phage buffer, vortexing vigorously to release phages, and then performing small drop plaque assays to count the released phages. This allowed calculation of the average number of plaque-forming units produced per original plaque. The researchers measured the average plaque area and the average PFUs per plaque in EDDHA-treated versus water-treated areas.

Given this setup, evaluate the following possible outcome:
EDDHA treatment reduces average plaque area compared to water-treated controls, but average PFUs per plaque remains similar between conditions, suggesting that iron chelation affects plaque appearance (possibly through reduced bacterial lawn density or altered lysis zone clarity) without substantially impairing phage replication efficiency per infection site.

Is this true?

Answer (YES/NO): NO